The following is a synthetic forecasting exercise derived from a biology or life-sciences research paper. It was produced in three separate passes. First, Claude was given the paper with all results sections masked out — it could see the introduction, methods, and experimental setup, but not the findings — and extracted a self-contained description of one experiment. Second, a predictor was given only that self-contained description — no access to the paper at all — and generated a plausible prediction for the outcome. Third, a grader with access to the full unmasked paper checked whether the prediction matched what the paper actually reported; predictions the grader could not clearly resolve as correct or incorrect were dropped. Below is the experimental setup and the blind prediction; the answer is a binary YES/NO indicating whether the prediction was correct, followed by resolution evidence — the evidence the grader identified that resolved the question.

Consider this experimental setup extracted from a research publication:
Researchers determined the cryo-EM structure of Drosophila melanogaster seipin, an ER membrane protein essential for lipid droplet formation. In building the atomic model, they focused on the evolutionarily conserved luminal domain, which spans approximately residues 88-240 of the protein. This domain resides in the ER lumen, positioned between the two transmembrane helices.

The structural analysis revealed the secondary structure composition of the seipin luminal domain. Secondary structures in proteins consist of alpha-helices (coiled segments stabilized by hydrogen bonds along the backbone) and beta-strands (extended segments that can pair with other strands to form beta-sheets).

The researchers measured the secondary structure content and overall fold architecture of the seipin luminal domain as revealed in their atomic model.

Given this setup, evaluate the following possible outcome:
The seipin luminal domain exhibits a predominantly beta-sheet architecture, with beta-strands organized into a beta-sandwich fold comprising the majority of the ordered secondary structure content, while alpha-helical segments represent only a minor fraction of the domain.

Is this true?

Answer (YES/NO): YES